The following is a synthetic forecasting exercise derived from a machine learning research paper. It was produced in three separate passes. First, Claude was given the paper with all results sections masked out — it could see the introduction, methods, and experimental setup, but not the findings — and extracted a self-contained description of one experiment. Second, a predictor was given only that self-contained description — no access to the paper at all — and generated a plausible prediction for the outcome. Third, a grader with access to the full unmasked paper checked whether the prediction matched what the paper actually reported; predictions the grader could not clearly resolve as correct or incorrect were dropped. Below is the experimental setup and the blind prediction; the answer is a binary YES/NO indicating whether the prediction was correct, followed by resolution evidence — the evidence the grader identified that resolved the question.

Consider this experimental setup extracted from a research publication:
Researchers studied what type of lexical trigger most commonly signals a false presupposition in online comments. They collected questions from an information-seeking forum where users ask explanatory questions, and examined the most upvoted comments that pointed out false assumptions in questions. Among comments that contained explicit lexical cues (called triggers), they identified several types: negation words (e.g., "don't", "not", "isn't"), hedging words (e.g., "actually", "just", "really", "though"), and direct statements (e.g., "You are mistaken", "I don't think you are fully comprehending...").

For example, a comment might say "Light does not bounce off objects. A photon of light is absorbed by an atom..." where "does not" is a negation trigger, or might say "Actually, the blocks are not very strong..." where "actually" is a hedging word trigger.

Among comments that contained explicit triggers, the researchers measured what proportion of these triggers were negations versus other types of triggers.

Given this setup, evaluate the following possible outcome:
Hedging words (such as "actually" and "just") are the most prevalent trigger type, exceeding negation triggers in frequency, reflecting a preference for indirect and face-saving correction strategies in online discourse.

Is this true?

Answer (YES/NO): NO